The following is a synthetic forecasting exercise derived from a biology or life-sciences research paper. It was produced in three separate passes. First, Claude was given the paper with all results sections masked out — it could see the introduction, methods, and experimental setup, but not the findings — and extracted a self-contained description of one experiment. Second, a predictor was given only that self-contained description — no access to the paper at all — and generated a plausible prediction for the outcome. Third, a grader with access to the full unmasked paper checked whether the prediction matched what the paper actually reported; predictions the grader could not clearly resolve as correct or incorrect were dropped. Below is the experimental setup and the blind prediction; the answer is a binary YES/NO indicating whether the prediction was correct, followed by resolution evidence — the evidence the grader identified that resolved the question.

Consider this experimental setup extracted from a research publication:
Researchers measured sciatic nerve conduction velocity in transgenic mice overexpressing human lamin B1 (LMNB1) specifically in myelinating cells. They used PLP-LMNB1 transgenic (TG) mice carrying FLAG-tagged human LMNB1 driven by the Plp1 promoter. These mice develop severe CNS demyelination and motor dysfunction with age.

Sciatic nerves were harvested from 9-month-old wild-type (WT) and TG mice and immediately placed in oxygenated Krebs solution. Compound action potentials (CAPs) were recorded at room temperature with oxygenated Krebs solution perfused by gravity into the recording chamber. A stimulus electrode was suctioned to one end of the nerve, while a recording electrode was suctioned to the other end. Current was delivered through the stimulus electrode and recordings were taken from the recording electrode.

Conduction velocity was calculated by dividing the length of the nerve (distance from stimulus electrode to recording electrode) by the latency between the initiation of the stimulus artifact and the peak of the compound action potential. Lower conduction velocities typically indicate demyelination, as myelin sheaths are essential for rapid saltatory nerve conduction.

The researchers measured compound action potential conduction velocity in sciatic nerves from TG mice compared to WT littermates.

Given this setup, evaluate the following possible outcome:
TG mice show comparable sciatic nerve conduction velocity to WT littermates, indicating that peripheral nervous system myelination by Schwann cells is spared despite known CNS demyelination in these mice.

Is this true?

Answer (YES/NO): NO